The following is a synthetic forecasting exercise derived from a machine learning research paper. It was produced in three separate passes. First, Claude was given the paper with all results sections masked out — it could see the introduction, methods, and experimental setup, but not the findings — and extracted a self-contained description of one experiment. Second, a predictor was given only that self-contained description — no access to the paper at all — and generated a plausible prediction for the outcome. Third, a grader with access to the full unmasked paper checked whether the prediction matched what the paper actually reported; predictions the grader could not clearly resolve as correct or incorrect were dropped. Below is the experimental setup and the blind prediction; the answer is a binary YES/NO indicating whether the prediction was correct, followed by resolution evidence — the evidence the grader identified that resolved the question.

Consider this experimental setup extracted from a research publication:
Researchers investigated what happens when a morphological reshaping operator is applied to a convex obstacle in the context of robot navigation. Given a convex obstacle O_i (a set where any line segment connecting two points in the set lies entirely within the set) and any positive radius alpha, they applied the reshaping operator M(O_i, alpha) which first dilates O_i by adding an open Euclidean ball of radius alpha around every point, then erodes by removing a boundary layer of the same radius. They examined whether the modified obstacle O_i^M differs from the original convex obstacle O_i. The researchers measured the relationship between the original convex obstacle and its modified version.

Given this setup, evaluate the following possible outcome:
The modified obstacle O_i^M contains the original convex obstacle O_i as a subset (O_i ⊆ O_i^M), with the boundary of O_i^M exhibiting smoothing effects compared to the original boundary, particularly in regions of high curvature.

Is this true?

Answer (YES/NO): NO